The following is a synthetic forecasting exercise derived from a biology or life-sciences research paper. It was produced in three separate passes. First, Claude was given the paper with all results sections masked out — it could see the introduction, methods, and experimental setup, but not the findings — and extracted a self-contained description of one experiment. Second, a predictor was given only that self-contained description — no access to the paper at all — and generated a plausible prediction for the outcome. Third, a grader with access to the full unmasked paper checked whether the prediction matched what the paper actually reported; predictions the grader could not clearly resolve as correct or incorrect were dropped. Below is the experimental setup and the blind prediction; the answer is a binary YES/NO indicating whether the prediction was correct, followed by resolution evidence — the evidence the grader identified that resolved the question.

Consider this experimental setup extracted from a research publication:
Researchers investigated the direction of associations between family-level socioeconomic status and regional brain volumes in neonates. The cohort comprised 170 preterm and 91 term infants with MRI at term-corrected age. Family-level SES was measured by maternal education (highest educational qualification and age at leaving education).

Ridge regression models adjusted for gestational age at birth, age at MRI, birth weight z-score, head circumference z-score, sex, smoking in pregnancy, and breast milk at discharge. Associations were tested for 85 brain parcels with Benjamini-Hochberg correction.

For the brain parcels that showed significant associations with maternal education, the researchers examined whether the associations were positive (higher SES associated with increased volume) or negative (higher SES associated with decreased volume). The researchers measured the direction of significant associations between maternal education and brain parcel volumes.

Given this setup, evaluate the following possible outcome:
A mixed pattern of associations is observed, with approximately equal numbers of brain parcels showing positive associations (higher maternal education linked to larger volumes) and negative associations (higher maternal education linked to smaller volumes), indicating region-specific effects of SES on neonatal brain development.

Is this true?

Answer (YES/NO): NO